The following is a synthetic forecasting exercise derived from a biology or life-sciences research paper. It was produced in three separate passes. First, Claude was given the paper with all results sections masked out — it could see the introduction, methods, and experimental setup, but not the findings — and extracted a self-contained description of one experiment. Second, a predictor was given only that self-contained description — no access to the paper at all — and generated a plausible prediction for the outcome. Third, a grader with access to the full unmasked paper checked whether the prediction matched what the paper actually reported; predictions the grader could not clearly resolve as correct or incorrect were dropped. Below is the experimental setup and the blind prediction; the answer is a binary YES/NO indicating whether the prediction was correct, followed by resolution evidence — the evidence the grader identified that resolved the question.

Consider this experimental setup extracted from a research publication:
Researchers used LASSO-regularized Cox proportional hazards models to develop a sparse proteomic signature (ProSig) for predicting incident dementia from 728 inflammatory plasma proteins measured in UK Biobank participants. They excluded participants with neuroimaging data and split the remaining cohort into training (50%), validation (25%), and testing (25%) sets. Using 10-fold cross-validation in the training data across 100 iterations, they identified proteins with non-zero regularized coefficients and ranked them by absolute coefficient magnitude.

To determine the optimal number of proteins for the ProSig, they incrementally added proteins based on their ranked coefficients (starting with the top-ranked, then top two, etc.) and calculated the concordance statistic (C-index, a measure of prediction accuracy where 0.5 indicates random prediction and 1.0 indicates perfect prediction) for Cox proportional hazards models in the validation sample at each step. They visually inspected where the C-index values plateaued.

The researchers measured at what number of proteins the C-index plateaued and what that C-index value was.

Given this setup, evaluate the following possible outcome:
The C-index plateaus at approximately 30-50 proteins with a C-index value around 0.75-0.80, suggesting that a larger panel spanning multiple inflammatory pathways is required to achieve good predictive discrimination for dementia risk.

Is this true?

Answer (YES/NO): NO